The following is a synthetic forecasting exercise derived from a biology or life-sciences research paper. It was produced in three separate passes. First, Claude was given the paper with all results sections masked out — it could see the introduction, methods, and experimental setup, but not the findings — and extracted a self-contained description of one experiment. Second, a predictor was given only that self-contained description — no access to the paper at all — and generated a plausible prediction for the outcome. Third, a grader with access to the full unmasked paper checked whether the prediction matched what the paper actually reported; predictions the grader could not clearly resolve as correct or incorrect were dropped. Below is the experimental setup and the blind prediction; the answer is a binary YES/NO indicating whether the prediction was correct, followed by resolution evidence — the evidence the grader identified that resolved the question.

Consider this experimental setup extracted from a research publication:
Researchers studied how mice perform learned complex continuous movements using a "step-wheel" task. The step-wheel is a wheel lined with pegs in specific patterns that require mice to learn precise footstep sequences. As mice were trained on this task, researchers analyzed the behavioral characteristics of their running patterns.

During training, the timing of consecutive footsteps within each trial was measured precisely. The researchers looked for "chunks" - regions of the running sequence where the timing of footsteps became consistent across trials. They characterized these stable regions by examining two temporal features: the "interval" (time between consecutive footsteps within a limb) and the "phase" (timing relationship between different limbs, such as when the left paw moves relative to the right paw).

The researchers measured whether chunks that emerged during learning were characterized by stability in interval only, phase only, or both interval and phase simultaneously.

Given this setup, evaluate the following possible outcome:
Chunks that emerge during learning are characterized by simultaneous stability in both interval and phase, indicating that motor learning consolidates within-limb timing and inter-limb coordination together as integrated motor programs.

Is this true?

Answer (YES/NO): YES